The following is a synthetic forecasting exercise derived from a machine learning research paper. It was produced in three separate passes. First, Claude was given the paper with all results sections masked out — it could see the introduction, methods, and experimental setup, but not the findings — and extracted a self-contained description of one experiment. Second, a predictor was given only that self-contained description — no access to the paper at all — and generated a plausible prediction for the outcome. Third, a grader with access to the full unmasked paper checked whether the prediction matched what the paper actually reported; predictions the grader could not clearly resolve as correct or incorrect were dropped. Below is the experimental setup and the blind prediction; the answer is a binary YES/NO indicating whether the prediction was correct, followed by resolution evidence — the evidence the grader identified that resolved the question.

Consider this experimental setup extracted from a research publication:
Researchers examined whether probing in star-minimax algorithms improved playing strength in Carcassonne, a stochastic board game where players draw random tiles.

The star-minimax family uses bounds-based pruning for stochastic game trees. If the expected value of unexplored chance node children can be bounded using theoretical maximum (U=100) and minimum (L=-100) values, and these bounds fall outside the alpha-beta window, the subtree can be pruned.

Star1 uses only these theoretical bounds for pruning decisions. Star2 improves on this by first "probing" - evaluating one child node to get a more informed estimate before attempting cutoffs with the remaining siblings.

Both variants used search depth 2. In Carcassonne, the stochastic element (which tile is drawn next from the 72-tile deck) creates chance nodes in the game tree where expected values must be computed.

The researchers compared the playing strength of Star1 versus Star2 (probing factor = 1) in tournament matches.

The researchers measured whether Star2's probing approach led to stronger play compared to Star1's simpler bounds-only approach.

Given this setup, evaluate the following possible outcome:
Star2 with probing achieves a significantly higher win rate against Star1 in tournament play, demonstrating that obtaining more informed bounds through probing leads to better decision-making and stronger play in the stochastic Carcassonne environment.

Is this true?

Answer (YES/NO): NO